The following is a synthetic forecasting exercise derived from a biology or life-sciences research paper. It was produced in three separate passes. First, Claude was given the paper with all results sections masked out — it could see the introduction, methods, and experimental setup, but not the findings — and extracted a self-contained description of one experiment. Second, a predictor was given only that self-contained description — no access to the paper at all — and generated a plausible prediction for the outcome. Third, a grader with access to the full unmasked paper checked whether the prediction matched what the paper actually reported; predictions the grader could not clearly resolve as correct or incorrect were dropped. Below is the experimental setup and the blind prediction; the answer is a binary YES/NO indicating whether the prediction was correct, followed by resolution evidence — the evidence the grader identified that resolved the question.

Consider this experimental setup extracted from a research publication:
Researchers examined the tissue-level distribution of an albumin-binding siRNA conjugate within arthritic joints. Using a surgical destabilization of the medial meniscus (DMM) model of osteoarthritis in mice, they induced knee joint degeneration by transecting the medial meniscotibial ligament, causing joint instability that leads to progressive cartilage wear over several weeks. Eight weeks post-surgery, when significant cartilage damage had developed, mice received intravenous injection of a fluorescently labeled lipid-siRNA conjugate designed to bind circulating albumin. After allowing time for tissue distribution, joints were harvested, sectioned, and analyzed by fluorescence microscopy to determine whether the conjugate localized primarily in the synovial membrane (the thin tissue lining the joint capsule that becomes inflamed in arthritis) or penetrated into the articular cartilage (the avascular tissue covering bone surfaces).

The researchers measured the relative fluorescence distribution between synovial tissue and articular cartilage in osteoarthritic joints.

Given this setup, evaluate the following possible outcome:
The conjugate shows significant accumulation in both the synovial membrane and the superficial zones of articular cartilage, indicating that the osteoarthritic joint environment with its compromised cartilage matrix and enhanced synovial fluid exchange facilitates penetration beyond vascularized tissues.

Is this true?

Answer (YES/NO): YES